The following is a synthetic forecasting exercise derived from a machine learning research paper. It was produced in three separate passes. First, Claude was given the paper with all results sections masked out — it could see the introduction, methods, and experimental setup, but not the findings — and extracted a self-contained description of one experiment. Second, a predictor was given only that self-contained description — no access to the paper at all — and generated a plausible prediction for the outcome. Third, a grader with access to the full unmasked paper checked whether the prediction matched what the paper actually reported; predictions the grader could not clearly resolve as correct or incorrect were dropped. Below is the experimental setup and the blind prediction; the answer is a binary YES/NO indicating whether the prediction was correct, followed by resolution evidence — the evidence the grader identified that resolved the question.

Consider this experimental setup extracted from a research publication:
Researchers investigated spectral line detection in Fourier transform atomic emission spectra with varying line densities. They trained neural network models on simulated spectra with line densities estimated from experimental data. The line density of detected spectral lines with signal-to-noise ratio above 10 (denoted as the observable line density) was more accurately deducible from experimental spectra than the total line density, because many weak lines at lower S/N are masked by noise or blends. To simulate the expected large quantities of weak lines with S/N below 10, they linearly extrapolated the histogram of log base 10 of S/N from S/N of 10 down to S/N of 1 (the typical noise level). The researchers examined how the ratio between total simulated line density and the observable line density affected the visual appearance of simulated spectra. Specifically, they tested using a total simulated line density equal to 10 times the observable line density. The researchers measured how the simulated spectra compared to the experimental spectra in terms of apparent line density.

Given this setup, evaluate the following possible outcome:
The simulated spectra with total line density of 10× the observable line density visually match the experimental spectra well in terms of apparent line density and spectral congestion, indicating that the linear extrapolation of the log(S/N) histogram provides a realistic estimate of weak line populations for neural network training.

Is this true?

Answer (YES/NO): NO